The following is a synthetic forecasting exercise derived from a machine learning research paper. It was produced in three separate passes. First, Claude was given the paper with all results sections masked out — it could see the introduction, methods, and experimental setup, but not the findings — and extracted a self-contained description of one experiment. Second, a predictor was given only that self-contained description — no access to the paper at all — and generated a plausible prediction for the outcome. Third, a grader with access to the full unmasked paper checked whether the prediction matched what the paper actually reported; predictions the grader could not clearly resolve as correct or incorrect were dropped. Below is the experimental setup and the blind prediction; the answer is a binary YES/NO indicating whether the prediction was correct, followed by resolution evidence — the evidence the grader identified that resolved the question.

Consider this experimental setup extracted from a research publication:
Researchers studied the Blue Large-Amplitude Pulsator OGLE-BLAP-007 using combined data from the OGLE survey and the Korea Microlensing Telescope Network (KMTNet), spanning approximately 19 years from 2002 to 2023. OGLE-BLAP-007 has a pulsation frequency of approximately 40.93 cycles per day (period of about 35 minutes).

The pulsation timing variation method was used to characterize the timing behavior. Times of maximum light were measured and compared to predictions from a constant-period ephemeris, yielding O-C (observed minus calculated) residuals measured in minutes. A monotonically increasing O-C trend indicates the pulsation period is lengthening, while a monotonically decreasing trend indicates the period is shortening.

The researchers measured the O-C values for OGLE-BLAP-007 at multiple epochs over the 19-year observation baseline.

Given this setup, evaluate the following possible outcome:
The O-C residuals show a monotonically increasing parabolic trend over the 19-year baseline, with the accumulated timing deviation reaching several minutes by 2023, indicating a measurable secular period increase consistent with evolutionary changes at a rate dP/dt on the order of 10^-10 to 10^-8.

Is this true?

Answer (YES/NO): NO